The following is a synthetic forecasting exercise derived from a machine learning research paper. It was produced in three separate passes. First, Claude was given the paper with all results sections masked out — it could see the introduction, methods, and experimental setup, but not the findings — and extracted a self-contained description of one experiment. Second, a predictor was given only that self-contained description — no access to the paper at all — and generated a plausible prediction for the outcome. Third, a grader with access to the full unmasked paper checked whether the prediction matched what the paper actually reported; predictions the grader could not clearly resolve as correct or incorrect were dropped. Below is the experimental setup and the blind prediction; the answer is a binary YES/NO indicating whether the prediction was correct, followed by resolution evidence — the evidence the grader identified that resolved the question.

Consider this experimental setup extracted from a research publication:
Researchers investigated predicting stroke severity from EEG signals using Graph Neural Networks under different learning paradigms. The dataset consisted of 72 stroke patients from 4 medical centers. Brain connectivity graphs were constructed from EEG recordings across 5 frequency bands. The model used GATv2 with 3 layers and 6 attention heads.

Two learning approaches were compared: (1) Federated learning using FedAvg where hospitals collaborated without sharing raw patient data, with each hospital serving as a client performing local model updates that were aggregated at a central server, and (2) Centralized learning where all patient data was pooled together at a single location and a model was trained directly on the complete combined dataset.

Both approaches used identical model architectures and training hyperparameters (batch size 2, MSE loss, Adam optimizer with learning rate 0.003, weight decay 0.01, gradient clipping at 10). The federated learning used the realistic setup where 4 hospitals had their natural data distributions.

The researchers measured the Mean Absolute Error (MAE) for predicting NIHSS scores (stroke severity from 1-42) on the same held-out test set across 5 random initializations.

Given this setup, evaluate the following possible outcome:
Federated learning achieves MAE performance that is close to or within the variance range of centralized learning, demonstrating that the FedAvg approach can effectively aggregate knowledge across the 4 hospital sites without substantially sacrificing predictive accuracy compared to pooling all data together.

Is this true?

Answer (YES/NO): YES